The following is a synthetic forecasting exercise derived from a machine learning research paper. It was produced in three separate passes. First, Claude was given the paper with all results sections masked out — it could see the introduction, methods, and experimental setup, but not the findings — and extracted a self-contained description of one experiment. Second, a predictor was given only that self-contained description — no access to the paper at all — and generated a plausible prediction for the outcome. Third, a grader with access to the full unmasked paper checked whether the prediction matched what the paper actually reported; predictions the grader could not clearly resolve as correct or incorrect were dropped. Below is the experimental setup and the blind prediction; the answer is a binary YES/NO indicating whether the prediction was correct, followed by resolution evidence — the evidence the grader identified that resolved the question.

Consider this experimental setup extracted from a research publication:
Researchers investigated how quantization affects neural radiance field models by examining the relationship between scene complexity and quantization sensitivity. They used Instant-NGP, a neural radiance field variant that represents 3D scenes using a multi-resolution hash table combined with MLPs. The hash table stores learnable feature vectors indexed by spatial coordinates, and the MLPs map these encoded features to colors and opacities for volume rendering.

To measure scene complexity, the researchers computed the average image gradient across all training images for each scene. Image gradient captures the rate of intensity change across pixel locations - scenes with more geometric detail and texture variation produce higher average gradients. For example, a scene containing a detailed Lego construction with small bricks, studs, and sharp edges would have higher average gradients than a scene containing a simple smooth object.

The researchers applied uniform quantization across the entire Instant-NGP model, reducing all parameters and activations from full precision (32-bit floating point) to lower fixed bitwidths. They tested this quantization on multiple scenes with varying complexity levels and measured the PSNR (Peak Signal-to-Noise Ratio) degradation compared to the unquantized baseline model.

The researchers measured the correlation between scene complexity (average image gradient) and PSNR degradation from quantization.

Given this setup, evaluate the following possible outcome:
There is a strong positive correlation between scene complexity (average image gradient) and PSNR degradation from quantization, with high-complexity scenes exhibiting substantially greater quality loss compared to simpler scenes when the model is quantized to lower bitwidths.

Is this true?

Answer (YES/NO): YES